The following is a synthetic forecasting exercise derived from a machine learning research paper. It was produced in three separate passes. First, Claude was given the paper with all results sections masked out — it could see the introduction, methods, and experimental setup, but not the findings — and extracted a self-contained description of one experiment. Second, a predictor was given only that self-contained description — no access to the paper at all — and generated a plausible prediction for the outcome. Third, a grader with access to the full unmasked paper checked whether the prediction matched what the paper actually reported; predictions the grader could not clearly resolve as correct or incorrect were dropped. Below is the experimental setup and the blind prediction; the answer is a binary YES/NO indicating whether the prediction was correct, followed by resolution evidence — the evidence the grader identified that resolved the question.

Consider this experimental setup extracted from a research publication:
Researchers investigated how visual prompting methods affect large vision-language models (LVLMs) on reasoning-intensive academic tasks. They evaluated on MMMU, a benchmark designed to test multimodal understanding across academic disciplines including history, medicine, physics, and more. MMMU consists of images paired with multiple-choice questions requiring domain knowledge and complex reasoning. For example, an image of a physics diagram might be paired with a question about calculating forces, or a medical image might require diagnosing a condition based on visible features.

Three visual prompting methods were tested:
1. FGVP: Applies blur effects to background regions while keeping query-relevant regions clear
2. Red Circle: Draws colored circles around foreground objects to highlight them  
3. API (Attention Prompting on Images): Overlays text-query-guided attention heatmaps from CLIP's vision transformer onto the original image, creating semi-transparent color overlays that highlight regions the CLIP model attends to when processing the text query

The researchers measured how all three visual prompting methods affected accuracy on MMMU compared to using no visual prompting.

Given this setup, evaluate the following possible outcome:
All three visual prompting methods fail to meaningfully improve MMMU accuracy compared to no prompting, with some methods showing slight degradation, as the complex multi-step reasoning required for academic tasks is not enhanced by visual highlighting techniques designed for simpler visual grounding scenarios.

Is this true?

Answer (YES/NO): NO